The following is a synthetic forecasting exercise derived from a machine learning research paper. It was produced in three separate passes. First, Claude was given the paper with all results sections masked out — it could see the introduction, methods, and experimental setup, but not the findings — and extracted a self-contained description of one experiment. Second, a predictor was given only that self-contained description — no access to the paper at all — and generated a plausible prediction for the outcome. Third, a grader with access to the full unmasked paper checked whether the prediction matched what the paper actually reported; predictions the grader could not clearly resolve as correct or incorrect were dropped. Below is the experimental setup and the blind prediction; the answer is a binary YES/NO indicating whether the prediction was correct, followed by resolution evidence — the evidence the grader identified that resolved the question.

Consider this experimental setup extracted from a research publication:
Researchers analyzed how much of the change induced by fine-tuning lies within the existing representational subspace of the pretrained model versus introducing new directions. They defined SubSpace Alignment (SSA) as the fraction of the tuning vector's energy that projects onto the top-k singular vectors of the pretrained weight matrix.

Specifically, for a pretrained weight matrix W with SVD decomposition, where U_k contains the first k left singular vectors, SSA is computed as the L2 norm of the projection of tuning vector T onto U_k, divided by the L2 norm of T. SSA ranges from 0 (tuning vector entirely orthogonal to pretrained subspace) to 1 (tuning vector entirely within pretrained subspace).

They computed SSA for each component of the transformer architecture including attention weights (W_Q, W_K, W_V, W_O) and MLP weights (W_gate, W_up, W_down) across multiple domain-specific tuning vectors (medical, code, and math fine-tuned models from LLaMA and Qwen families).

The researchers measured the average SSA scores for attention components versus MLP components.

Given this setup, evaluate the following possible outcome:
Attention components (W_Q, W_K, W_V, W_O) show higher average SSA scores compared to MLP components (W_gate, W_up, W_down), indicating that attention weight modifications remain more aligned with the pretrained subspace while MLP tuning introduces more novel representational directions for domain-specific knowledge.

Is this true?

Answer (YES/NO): YES